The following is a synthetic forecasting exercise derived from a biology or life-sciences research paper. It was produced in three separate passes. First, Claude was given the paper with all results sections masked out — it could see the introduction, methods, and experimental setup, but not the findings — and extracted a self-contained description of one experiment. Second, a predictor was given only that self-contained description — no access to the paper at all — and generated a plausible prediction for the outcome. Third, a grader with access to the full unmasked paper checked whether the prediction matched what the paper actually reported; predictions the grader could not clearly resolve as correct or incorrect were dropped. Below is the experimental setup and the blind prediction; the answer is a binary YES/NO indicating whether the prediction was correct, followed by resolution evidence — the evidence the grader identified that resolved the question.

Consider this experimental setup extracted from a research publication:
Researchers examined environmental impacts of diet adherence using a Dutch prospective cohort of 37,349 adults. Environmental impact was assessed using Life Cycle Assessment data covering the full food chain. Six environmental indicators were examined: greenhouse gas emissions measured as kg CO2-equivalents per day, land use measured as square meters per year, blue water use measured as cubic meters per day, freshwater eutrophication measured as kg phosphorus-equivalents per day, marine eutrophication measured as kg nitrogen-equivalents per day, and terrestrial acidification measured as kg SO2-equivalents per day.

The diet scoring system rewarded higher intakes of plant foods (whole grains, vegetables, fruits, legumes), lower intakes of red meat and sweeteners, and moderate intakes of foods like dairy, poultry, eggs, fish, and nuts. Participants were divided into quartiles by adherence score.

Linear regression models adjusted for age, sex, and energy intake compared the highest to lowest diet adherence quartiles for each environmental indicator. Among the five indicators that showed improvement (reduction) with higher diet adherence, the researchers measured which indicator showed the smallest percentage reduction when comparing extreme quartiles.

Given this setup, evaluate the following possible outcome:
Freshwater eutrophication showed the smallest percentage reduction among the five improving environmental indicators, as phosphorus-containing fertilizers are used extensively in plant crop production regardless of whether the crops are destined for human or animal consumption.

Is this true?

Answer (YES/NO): YES